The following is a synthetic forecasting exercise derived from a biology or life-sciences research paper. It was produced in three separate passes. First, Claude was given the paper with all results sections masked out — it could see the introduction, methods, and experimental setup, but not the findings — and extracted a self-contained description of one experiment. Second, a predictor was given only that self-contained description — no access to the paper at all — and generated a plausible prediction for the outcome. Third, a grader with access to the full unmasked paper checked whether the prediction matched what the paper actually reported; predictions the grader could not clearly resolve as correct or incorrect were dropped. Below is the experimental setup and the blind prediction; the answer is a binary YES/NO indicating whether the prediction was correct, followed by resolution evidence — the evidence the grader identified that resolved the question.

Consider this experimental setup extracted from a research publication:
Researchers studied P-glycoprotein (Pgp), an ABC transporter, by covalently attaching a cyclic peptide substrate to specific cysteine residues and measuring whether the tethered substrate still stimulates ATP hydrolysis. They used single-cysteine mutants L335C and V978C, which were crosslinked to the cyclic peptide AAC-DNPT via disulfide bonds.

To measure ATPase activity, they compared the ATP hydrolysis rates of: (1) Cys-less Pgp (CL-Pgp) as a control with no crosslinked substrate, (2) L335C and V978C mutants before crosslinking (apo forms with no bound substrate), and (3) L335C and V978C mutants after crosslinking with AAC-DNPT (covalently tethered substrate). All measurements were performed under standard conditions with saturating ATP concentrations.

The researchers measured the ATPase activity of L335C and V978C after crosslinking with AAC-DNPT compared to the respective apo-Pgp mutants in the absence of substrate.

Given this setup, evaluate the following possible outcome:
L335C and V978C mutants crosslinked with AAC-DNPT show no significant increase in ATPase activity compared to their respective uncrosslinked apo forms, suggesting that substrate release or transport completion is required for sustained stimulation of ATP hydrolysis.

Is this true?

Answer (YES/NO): NO